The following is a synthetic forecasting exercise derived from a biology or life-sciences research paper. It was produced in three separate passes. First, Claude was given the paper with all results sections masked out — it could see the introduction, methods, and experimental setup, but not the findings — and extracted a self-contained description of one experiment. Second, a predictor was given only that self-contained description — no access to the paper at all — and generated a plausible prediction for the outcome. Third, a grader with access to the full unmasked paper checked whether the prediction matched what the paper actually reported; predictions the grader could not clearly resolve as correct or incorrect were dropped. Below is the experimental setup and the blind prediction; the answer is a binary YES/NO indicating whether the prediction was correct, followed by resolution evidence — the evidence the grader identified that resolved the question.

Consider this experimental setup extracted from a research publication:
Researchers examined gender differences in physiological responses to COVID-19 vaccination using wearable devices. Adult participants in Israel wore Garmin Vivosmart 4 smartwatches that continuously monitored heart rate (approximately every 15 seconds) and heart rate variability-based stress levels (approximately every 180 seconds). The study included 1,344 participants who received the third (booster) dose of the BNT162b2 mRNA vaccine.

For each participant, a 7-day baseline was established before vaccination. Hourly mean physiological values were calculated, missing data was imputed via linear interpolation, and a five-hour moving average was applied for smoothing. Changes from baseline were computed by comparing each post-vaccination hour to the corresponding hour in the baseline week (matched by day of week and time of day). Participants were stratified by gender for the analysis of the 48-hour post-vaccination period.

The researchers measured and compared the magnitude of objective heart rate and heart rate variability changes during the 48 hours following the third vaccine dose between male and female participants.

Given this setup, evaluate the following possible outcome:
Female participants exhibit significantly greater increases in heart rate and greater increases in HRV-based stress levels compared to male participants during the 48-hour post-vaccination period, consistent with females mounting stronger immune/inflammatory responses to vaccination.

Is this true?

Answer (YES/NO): NO